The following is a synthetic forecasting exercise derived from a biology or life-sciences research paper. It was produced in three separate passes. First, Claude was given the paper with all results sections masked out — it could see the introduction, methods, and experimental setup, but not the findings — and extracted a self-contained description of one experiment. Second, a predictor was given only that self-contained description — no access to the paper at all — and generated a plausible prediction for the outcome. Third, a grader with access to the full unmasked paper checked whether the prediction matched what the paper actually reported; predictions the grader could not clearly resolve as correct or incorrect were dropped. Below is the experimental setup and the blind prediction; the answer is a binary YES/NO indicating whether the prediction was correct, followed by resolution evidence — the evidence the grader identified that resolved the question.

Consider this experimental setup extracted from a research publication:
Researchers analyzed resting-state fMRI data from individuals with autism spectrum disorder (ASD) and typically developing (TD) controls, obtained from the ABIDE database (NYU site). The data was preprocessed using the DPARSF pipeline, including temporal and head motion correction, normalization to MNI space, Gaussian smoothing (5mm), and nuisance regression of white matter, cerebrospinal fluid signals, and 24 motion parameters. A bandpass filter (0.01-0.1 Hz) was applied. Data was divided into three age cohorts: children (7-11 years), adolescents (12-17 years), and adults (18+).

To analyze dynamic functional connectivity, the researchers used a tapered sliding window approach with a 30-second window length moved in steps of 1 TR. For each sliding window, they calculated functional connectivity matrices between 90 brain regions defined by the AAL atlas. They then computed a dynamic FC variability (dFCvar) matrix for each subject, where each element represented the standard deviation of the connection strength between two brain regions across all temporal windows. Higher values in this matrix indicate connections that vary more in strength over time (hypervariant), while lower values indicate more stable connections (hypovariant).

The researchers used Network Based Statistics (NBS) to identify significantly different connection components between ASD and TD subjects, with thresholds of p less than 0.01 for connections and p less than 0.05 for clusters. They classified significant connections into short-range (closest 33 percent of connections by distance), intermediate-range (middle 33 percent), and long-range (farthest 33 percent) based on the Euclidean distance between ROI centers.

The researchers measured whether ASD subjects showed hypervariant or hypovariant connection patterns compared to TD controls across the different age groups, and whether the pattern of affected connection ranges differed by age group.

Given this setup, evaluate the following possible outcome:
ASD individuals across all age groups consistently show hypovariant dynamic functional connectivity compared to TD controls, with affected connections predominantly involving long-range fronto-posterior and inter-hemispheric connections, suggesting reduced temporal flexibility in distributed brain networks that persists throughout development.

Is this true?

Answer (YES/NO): NO